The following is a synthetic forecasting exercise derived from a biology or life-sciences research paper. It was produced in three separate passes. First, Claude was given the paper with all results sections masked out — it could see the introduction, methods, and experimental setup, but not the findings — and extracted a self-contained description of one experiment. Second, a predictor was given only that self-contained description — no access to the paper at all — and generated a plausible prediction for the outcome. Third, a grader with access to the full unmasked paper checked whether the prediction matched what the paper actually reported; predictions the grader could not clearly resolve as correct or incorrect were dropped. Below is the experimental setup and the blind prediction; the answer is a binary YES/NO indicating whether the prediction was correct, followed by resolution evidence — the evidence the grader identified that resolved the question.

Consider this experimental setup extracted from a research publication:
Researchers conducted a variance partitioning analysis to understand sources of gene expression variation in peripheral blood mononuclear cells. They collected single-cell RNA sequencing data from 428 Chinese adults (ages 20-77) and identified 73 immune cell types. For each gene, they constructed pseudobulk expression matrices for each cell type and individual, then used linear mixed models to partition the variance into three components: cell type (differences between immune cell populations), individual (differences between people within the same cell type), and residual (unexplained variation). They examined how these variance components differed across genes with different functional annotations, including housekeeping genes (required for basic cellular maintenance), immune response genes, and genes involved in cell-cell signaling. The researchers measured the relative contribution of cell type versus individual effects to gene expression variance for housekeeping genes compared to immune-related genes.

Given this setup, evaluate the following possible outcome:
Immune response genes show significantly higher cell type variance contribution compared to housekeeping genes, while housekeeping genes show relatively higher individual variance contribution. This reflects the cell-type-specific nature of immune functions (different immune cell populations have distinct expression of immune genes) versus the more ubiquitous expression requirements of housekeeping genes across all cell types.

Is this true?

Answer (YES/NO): YES